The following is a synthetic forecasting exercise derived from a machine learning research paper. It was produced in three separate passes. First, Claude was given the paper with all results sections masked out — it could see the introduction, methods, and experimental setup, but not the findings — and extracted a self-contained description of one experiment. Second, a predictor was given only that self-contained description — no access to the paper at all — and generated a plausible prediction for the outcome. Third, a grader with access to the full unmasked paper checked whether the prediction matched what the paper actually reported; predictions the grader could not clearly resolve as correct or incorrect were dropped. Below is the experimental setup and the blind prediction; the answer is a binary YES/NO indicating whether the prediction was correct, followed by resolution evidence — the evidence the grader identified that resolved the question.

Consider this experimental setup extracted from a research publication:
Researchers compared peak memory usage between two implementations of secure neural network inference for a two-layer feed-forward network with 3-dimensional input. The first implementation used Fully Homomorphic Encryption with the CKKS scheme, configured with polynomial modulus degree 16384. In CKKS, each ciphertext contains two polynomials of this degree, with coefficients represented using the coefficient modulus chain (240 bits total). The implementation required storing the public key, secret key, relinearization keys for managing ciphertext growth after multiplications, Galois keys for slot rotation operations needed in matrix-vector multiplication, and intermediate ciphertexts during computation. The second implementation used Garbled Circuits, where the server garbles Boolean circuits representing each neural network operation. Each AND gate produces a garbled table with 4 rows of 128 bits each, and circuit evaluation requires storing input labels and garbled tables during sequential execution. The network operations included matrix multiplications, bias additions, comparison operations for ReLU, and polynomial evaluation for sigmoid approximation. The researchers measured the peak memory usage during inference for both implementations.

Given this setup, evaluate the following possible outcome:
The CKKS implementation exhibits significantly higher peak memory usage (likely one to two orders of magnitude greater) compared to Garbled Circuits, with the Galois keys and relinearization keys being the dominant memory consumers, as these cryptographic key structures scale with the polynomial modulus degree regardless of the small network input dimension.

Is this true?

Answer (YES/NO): NO